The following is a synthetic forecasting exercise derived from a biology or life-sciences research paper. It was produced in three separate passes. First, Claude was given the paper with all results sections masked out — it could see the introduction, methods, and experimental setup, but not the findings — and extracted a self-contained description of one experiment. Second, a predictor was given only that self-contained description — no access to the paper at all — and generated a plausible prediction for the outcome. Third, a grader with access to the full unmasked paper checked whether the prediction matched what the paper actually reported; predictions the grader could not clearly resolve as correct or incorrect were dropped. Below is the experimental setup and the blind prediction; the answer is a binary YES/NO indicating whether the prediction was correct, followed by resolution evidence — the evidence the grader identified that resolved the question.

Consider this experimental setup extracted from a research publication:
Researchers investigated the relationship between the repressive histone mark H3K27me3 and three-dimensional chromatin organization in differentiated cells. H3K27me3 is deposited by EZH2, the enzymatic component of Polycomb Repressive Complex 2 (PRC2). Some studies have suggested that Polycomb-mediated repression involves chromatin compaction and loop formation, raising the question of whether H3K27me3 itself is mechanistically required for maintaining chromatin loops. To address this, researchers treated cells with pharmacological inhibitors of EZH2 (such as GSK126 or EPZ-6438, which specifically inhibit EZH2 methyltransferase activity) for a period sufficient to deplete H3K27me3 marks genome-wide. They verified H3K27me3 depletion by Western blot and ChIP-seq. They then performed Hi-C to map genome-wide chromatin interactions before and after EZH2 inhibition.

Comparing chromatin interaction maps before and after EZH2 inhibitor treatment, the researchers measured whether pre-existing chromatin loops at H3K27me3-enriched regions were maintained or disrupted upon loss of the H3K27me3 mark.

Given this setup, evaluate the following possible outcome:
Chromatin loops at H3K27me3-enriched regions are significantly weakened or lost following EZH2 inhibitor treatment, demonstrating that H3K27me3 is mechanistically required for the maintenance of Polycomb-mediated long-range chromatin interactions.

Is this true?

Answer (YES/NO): NO